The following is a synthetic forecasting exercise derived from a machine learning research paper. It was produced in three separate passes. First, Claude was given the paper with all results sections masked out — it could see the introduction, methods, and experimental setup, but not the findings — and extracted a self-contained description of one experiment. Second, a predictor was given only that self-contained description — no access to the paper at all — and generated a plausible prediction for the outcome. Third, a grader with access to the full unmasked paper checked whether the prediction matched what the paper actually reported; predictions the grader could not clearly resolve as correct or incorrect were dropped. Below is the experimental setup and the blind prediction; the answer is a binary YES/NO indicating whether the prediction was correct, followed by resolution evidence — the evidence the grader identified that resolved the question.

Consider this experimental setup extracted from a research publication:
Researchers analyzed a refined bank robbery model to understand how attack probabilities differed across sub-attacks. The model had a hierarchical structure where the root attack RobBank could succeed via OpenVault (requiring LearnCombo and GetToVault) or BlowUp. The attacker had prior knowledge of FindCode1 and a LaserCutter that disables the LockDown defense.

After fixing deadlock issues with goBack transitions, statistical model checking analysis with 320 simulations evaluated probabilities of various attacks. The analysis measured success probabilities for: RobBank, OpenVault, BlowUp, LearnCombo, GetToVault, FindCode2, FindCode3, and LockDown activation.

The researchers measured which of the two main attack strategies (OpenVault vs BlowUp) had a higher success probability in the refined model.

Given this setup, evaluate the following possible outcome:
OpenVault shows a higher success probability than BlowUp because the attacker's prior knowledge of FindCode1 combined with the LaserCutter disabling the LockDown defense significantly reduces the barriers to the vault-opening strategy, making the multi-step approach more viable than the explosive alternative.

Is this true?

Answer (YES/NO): YES